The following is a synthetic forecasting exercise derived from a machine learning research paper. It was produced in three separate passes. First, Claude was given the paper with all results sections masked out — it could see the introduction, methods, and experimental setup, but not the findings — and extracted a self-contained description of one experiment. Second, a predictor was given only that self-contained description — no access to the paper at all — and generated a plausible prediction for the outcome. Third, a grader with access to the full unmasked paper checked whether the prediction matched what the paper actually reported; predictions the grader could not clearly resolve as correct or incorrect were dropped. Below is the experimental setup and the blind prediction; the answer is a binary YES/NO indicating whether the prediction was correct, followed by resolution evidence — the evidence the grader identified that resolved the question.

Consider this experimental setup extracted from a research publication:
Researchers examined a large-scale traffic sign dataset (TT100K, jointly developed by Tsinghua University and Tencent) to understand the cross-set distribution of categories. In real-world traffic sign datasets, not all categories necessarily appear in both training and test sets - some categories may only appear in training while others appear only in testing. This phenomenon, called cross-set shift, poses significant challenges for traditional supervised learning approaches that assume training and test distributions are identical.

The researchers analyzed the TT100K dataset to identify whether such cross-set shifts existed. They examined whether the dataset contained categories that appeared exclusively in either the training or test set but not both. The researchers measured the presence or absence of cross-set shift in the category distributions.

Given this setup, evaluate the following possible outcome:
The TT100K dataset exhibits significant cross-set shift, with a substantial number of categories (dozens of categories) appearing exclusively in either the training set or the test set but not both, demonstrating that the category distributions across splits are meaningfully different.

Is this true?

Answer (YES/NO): NO